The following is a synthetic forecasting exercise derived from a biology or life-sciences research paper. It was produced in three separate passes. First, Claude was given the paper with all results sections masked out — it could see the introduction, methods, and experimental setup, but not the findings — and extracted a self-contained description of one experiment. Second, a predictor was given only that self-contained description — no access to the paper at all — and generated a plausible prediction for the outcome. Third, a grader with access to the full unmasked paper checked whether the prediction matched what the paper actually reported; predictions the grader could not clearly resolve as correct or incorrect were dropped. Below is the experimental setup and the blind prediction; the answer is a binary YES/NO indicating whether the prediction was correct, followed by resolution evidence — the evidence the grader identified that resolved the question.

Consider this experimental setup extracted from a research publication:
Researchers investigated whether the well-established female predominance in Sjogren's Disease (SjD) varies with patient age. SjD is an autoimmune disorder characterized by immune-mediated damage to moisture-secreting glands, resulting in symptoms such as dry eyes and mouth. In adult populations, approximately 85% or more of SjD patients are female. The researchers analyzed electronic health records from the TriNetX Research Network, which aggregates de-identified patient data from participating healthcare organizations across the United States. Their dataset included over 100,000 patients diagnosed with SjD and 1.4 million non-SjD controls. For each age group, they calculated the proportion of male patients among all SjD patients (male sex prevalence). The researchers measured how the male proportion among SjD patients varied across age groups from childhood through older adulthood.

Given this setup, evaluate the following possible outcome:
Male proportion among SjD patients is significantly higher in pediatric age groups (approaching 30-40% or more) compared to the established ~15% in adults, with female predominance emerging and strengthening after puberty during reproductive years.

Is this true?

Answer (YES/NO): YES